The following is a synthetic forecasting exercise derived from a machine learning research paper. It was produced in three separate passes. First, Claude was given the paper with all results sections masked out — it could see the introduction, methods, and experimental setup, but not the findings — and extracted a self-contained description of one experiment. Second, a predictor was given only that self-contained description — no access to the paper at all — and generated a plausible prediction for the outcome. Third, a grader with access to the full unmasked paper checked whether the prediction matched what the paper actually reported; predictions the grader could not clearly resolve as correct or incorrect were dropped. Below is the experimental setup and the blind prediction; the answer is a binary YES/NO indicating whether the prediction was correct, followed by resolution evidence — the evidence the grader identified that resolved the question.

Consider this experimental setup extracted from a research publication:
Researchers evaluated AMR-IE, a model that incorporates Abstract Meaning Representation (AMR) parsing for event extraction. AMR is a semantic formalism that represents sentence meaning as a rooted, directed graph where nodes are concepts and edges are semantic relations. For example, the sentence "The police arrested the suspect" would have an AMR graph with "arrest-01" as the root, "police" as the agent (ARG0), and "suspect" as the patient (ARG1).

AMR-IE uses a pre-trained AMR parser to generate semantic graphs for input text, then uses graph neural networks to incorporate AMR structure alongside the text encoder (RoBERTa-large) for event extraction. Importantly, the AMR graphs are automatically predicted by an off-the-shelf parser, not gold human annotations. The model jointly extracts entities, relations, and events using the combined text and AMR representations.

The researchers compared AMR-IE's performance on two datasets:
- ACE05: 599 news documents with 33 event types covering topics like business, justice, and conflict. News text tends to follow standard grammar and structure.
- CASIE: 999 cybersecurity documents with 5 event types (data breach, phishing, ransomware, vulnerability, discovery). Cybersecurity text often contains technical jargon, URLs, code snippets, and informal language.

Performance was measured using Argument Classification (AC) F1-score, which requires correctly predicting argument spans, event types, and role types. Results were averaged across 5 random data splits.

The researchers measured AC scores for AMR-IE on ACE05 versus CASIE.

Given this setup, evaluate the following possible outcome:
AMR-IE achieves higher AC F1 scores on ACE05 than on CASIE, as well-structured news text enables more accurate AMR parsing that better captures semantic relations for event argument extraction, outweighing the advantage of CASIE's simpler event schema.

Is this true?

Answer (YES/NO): YES